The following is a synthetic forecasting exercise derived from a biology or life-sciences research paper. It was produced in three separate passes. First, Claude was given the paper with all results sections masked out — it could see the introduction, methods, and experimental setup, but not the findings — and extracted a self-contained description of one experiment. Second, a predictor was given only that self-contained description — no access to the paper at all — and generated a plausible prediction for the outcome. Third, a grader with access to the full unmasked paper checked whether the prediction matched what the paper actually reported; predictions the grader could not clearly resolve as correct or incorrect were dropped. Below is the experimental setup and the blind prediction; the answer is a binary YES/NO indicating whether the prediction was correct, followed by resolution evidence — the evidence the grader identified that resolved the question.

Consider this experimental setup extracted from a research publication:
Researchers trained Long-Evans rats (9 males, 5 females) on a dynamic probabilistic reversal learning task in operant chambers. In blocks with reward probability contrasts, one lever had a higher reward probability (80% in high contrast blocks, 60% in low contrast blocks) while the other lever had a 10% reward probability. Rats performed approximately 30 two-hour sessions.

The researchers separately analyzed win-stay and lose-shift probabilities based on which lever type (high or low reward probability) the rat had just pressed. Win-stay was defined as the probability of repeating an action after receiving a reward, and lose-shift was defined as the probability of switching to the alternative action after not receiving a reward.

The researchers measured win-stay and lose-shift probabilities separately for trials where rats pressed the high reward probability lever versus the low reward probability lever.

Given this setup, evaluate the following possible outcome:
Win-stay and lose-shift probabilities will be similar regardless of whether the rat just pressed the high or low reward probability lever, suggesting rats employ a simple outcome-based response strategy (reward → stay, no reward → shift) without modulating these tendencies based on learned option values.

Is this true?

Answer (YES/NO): NO